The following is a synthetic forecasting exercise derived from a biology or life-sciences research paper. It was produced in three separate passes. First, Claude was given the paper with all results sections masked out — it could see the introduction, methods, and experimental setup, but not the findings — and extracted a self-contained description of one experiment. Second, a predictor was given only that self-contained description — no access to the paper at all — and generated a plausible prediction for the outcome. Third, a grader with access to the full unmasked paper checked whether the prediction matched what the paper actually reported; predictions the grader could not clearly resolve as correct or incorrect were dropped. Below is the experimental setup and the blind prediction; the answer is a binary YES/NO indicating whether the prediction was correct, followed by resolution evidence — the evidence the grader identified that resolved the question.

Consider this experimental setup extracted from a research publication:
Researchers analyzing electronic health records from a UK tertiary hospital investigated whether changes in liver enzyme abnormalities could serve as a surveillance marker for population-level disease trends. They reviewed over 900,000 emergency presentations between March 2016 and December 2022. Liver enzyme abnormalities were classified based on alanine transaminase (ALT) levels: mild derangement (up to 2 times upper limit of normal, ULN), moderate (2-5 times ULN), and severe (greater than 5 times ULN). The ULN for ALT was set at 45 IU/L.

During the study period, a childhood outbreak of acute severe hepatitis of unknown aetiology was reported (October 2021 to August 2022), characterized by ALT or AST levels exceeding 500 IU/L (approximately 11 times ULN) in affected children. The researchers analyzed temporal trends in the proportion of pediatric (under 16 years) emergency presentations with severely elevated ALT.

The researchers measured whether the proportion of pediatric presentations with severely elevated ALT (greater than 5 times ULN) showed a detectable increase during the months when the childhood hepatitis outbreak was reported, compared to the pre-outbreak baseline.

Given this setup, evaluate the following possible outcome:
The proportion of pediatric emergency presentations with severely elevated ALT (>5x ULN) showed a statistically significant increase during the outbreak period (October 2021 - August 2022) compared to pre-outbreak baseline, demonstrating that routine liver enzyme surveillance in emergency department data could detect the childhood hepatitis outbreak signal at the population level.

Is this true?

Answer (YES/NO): NO